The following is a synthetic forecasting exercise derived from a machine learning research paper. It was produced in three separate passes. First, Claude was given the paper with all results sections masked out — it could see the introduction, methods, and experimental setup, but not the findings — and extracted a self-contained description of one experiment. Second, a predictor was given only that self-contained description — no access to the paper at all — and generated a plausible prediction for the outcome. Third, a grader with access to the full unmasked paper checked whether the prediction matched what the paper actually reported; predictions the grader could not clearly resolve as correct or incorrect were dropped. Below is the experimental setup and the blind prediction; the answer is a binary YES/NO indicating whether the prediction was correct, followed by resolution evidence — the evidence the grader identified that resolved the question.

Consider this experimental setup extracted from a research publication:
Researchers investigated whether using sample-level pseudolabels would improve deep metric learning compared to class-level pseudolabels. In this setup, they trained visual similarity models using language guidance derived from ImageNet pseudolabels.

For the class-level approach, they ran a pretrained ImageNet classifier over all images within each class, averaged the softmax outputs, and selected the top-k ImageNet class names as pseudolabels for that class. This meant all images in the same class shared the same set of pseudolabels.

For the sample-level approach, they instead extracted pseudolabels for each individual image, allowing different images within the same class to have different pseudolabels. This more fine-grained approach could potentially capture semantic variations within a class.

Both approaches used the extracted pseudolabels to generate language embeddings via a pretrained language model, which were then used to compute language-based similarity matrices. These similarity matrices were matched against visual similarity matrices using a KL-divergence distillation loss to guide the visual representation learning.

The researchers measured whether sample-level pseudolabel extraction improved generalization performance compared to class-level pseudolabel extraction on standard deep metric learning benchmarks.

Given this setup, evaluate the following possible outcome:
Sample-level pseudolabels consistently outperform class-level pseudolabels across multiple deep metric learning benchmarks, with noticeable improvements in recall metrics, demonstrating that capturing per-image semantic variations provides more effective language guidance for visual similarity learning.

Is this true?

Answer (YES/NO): NO